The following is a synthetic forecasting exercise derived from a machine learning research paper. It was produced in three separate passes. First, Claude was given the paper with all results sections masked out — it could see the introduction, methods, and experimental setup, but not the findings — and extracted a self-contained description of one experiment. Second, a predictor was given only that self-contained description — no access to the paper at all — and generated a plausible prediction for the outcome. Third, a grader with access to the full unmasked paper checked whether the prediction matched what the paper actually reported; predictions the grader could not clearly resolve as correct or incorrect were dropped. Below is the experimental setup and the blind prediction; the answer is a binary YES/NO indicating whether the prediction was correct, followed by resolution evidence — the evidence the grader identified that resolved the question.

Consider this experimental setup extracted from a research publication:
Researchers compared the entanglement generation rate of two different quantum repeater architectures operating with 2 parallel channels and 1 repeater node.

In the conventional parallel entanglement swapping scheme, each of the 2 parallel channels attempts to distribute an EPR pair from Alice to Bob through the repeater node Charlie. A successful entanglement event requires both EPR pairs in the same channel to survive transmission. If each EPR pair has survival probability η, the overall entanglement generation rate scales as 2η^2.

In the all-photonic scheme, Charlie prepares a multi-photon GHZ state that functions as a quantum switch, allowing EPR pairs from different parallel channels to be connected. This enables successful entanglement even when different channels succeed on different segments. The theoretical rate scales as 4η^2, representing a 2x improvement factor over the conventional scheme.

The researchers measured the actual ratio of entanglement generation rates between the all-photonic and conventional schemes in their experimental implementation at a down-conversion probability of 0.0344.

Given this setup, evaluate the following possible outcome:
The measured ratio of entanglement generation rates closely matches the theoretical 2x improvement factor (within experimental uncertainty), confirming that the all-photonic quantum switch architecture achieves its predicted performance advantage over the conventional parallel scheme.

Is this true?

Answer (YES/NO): NO